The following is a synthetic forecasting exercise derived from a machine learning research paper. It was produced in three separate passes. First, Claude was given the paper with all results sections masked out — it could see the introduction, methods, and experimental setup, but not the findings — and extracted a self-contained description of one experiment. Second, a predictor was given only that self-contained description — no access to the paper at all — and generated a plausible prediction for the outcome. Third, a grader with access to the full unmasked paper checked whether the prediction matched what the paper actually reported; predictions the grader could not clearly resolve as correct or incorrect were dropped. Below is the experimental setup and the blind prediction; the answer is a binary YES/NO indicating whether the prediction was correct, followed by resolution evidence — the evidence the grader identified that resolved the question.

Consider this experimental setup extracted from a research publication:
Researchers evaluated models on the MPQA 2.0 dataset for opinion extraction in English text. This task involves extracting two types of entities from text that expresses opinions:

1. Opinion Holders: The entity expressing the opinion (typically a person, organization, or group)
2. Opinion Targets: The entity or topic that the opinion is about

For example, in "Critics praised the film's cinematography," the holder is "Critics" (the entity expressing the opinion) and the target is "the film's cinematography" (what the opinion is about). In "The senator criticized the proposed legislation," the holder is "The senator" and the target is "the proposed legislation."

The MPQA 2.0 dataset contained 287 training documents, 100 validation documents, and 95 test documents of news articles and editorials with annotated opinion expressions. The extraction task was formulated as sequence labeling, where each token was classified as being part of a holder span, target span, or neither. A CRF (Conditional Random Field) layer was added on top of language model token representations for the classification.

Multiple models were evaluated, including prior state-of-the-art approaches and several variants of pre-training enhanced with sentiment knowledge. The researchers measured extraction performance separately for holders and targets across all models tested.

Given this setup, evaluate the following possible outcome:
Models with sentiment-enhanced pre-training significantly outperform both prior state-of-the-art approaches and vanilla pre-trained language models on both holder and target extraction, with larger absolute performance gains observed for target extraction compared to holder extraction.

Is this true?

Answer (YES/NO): NO